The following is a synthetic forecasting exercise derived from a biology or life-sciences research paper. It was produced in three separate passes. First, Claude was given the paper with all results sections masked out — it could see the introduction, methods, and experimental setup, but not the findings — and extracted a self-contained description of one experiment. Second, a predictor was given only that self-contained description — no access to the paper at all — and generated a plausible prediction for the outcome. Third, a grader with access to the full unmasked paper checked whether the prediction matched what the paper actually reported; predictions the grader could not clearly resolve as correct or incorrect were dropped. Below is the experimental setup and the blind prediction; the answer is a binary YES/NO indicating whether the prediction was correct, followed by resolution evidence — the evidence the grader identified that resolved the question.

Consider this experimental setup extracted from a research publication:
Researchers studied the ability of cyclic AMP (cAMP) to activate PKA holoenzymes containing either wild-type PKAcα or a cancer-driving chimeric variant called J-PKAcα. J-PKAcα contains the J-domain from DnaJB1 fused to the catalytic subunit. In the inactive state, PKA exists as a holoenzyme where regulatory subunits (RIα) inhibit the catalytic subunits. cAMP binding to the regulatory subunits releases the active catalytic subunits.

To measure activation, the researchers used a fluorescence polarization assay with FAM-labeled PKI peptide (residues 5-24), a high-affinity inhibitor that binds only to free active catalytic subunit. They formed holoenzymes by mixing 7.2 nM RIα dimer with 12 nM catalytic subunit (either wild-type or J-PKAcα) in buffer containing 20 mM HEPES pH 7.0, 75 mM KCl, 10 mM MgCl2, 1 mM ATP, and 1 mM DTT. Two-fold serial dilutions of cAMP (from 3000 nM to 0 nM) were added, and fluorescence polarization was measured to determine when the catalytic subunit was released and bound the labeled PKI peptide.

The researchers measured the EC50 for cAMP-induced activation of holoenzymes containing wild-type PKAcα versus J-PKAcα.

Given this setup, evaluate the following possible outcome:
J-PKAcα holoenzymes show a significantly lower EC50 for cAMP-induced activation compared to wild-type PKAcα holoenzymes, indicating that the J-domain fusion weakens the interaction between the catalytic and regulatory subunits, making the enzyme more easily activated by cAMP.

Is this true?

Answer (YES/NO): NO